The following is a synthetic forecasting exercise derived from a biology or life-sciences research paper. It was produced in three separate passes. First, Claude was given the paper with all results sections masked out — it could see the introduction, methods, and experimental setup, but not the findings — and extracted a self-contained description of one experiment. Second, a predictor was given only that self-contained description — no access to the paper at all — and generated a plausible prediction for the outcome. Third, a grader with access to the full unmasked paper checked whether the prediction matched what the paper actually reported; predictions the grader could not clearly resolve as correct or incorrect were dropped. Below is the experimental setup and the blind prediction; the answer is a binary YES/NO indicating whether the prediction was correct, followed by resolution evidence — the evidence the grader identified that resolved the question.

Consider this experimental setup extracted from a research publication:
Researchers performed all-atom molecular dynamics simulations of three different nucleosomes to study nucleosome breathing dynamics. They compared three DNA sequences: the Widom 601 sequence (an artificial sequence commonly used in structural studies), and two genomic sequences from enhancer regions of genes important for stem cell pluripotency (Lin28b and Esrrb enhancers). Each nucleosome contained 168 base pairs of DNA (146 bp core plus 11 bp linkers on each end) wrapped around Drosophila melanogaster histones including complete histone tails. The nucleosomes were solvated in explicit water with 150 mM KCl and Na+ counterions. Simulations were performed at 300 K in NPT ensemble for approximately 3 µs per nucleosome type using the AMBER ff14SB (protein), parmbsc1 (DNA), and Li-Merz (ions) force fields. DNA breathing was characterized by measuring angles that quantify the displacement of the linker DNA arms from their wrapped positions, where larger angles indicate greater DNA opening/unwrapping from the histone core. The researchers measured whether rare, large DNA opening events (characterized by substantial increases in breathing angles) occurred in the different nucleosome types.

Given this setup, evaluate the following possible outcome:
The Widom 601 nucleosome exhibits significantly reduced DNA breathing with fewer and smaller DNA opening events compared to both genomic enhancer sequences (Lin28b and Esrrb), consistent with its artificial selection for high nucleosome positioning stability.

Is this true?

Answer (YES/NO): YES